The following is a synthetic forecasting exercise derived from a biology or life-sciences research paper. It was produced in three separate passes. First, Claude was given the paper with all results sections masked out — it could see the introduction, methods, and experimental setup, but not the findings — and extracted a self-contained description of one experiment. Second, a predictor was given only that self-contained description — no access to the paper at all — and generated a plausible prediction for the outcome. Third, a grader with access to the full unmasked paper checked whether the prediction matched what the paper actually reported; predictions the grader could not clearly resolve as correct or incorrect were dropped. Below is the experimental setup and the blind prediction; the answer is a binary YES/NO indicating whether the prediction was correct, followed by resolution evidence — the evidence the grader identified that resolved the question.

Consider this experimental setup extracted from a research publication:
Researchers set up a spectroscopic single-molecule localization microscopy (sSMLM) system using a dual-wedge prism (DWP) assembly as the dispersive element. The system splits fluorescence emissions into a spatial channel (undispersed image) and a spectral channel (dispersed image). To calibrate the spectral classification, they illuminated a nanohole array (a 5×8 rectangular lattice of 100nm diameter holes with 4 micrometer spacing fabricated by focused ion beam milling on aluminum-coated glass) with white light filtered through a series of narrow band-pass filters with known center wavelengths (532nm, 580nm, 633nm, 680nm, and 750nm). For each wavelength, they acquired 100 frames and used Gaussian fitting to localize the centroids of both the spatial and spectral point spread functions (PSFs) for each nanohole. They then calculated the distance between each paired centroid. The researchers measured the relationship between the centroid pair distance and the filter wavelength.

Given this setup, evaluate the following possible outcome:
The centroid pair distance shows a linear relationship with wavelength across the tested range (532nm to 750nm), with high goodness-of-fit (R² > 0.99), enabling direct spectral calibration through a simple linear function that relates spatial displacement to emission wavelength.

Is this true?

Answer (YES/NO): NO